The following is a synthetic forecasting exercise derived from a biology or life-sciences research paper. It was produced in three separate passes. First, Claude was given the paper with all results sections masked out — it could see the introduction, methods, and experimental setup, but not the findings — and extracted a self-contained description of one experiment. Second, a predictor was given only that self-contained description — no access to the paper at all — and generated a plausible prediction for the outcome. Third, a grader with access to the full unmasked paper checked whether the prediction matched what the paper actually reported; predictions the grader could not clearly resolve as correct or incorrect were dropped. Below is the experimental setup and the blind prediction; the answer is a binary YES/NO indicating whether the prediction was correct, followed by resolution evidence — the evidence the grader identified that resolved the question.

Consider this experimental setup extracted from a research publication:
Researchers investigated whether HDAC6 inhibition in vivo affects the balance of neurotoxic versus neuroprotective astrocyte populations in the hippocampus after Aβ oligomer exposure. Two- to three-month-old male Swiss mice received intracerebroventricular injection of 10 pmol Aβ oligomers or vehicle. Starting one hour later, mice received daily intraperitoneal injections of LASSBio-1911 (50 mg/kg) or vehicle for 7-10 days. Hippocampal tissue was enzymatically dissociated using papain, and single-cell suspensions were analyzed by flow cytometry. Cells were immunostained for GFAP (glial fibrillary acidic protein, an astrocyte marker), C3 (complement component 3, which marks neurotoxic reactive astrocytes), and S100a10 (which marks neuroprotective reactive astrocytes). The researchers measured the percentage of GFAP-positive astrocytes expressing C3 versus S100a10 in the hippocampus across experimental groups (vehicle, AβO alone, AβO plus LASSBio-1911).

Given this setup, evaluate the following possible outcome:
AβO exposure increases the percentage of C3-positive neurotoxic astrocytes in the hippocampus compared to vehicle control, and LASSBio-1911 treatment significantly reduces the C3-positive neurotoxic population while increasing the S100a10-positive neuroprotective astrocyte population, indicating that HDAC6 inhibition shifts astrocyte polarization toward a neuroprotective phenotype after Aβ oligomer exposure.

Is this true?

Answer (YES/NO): YES